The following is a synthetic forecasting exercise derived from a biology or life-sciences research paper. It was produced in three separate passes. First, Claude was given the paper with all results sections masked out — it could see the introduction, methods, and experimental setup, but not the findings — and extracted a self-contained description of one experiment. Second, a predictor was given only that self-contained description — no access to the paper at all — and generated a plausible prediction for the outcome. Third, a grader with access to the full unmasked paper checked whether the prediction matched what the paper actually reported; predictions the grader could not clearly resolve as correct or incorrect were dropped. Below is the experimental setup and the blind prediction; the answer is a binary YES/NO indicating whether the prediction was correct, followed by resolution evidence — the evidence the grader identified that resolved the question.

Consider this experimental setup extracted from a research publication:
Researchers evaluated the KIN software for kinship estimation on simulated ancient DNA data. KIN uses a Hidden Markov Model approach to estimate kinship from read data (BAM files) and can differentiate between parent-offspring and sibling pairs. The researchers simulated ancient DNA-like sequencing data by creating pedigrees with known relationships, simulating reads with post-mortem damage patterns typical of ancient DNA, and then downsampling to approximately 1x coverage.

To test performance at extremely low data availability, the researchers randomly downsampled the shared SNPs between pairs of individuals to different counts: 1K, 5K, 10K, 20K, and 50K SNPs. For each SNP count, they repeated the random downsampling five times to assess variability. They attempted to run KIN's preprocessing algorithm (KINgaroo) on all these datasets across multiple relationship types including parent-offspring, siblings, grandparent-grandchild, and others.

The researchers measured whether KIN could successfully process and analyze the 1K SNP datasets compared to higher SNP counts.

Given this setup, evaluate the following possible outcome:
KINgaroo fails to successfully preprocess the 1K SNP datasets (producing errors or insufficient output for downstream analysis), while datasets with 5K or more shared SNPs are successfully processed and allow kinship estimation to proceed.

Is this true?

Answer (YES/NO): YES